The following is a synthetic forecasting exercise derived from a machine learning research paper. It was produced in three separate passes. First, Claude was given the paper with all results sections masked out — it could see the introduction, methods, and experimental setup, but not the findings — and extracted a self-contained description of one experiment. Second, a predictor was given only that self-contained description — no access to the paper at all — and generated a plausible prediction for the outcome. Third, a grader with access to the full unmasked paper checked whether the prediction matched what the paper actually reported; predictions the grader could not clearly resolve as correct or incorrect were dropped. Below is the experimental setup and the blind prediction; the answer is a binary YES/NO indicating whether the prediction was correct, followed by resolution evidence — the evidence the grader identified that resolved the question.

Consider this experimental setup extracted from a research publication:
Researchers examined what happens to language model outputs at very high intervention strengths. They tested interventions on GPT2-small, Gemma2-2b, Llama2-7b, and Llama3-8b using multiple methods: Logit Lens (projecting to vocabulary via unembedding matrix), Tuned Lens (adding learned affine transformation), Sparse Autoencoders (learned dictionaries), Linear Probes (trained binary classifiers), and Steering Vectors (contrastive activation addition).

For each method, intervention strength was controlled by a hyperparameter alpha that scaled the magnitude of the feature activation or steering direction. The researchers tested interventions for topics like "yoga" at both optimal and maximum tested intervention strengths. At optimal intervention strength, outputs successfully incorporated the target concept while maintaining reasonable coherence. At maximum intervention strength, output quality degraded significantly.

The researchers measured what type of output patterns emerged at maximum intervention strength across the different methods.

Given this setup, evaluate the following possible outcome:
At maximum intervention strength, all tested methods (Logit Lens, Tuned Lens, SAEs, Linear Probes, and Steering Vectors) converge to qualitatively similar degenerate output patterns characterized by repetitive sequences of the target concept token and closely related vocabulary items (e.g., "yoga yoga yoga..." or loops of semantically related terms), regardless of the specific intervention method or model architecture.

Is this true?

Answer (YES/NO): NO